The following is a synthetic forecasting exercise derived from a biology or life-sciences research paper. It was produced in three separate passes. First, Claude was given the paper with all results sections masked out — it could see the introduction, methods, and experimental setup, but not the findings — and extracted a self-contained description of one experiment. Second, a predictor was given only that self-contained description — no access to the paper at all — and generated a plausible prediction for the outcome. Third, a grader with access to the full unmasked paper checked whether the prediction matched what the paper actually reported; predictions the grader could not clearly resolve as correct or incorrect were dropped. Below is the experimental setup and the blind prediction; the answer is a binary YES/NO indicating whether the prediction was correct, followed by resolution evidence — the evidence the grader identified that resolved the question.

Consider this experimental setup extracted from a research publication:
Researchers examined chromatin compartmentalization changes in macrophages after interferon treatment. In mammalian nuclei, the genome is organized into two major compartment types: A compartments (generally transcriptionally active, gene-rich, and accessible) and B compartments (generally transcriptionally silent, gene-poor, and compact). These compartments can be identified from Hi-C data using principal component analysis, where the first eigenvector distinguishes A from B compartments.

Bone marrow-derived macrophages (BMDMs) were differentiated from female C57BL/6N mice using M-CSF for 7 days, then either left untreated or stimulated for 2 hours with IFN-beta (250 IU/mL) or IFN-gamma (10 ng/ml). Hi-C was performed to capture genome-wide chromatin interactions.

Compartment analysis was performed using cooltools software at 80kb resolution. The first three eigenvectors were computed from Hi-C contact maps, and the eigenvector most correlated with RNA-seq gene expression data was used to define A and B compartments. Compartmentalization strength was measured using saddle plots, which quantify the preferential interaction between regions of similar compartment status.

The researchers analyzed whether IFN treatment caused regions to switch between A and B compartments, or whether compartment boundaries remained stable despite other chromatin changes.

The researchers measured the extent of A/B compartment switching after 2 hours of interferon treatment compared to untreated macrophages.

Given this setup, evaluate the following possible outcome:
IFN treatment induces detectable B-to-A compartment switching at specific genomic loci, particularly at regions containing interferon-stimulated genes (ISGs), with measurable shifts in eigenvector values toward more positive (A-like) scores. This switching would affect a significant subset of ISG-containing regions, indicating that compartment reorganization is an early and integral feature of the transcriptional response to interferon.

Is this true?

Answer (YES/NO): NO